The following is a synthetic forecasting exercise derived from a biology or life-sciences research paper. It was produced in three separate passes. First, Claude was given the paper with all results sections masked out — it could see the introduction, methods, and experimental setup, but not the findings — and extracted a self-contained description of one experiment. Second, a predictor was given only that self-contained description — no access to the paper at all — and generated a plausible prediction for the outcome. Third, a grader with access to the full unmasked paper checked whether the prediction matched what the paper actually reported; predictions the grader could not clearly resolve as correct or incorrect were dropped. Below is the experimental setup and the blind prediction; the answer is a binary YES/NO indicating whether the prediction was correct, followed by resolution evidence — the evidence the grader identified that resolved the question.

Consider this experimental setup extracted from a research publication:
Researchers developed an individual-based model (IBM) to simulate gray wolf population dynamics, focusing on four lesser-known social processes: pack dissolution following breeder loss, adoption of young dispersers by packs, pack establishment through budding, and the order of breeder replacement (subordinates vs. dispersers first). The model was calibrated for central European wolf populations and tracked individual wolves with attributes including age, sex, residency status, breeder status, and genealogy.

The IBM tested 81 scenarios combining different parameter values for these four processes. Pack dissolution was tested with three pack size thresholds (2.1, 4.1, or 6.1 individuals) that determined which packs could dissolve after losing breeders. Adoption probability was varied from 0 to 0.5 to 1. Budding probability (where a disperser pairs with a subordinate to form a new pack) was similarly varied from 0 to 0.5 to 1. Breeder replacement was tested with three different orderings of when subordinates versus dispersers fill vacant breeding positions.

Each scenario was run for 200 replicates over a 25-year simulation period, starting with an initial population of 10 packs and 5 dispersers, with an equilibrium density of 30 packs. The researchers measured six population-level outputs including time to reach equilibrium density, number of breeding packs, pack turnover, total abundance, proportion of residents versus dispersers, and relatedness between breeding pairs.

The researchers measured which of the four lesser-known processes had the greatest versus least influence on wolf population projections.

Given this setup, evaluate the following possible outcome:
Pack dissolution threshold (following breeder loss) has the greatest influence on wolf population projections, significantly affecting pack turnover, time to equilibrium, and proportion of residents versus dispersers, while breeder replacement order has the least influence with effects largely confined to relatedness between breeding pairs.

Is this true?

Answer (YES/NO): NO